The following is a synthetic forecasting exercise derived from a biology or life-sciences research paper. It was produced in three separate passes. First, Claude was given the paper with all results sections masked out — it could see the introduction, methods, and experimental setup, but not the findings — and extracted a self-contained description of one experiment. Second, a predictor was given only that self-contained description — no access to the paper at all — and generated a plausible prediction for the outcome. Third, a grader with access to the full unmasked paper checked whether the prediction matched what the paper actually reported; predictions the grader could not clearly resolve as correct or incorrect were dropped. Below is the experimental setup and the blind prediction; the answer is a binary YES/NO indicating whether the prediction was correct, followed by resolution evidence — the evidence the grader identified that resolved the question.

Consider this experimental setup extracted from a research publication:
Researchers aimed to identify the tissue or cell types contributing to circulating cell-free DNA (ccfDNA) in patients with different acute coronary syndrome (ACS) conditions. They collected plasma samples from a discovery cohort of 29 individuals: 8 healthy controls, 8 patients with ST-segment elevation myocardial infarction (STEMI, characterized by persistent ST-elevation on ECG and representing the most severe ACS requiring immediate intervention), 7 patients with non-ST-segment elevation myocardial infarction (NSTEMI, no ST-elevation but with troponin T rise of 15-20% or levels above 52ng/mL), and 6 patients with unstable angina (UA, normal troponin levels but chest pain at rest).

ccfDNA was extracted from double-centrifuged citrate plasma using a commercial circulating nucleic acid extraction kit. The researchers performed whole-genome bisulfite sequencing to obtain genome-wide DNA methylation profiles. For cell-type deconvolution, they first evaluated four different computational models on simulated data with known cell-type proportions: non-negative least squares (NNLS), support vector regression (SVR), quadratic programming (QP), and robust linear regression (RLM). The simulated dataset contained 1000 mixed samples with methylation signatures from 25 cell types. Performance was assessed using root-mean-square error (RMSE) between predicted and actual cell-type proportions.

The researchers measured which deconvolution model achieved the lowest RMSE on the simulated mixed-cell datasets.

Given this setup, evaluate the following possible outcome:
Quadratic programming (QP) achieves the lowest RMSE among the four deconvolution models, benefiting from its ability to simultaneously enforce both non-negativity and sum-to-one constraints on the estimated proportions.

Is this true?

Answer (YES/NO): NO